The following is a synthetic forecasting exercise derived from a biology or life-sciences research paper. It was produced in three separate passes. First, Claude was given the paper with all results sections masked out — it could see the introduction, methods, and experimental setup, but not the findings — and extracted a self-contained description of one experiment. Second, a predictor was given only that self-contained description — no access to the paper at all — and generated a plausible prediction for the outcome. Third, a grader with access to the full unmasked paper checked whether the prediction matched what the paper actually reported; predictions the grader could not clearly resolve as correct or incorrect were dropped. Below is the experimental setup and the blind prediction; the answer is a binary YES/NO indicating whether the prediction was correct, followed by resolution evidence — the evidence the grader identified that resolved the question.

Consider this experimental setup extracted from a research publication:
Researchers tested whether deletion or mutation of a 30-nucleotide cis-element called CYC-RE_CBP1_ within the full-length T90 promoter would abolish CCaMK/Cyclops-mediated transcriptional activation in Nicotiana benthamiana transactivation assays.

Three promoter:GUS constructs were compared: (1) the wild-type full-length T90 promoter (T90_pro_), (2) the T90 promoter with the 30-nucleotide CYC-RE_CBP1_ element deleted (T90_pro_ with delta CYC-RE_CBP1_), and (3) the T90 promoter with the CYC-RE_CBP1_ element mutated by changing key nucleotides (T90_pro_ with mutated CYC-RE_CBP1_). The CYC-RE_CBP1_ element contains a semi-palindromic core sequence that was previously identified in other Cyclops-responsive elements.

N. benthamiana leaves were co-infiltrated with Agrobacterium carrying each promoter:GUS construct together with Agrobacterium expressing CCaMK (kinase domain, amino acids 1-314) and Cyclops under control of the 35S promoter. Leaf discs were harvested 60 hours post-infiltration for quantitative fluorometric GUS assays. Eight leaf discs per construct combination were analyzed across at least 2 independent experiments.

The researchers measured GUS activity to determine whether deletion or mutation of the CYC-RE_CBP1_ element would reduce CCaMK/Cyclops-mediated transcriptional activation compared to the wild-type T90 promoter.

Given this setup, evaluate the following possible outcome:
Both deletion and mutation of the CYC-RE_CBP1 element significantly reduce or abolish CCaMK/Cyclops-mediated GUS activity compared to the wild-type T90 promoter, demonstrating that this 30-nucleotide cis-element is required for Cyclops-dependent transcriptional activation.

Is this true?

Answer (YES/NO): YES